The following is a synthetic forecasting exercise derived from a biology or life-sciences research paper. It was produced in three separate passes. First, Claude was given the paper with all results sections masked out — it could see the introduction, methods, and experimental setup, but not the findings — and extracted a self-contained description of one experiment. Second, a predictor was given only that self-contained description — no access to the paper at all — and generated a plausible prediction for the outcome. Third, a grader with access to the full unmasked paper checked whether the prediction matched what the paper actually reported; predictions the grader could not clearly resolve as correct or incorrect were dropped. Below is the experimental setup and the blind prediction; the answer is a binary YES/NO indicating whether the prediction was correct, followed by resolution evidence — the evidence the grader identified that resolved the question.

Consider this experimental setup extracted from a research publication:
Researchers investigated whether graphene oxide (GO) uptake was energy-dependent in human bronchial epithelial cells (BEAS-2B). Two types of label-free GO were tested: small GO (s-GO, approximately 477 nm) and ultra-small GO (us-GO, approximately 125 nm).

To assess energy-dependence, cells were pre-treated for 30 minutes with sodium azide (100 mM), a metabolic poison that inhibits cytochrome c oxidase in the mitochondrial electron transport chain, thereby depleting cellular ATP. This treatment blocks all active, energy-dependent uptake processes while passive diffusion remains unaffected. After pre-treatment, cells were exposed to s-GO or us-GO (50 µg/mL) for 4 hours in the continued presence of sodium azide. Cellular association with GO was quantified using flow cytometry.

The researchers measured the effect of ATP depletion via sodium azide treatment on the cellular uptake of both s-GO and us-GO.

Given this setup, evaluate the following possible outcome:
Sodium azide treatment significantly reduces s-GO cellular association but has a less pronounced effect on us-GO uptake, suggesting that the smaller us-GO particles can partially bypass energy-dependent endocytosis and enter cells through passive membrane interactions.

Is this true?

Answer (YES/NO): NO